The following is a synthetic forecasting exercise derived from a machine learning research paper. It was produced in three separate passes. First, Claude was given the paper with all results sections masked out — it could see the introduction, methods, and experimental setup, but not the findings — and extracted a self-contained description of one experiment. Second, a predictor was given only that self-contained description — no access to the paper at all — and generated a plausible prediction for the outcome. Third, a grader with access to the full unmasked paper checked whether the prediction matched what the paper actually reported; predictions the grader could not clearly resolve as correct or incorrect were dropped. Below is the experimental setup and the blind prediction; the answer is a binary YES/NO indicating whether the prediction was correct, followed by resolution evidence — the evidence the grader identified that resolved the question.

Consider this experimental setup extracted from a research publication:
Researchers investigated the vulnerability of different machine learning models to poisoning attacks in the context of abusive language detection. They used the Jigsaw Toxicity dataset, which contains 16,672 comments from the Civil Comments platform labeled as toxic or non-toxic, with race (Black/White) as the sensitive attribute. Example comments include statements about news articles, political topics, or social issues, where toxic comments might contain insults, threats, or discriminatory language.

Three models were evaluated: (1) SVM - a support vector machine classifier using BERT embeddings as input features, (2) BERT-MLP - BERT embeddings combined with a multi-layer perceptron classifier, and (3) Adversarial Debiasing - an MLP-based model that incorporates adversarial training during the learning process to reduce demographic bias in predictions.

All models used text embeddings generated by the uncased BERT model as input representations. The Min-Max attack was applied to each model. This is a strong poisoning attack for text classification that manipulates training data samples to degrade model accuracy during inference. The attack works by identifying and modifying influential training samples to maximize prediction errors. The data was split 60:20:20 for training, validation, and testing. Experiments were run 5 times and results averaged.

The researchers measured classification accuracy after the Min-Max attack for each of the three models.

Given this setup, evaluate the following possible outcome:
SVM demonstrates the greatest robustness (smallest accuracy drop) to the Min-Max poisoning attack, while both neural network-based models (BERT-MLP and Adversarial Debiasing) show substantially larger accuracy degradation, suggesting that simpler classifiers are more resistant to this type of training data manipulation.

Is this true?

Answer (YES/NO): YES